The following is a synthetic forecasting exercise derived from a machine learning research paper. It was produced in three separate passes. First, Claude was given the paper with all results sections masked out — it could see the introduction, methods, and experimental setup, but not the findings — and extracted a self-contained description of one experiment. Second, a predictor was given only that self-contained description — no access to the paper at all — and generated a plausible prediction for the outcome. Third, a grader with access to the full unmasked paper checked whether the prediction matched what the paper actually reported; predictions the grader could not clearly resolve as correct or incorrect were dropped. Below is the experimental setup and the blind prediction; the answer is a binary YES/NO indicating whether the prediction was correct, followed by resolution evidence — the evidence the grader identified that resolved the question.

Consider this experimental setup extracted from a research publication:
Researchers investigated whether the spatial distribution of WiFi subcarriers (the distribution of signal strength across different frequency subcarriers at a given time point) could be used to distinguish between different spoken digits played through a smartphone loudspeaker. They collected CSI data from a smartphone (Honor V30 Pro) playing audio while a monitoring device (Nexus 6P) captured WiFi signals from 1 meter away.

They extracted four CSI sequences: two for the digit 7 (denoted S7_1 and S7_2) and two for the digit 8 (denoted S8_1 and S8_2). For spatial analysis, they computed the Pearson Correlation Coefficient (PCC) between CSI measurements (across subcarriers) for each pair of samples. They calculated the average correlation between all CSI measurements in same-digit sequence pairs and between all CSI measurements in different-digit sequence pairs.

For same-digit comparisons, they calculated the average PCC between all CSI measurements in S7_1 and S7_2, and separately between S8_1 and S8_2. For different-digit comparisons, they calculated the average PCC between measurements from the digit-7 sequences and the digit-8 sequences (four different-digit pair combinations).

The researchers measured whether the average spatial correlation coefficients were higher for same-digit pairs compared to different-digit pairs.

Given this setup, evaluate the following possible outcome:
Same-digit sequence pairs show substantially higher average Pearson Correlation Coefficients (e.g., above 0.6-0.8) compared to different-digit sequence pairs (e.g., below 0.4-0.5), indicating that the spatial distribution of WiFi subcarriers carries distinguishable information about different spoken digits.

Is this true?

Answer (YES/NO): NO